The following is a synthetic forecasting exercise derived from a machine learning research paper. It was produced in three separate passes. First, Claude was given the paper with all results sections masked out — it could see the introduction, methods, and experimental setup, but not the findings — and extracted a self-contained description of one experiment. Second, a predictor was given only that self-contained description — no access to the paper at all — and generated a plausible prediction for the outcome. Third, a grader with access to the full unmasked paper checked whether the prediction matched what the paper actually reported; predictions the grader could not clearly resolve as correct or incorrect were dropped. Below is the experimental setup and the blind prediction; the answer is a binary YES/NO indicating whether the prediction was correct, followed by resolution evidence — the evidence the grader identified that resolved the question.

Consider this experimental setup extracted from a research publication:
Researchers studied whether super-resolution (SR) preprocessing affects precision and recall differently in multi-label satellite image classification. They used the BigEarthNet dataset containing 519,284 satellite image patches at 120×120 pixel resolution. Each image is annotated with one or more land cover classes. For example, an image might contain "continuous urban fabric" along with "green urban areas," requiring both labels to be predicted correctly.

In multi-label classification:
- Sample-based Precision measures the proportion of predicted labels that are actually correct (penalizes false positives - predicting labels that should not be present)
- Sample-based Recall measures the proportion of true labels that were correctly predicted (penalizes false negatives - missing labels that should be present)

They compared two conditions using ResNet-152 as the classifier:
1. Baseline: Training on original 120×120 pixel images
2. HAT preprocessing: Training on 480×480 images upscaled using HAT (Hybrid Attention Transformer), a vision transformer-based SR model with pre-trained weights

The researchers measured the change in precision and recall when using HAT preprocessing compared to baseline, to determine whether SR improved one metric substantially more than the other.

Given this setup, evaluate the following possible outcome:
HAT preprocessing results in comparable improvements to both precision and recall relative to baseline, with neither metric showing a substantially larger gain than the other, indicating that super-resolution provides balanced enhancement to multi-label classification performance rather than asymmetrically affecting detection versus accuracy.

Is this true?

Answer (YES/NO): NO